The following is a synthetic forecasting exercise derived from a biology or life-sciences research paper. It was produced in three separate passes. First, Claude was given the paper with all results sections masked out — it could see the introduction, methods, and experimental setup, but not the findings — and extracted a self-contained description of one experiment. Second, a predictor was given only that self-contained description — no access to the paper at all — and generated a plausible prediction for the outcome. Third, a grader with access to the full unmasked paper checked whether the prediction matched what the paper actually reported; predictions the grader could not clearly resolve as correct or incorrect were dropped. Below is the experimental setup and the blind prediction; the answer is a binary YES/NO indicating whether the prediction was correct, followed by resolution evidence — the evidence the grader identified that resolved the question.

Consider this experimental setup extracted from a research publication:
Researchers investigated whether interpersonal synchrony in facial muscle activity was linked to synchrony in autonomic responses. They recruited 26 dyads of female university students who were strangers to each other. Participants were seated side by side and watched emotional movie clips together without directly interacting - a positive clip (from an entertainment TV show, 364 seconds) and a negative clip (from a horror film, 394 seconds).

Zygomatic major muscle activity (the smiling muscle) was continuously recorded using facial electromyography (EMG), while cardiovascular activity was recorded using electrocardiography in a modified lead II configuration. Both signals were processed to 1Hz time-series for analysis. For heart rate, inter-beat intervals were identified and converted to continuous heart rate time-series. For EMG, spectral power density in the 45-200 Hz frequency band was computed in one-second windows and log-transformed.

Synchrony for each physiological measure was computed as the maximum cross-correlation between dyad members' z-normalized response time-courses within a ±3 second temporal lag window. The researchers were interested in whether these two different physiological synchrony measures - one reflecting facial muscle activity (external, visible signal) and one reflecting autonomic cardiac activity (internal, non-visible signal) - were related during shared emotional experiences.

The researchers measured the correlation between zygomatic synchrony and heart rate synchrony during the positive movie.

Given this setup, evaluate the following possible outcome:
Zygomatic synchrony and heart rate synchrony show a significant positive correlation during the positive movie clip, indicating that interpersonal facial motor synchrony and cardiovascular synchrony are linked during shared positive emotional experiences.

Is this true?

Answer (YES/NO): YES